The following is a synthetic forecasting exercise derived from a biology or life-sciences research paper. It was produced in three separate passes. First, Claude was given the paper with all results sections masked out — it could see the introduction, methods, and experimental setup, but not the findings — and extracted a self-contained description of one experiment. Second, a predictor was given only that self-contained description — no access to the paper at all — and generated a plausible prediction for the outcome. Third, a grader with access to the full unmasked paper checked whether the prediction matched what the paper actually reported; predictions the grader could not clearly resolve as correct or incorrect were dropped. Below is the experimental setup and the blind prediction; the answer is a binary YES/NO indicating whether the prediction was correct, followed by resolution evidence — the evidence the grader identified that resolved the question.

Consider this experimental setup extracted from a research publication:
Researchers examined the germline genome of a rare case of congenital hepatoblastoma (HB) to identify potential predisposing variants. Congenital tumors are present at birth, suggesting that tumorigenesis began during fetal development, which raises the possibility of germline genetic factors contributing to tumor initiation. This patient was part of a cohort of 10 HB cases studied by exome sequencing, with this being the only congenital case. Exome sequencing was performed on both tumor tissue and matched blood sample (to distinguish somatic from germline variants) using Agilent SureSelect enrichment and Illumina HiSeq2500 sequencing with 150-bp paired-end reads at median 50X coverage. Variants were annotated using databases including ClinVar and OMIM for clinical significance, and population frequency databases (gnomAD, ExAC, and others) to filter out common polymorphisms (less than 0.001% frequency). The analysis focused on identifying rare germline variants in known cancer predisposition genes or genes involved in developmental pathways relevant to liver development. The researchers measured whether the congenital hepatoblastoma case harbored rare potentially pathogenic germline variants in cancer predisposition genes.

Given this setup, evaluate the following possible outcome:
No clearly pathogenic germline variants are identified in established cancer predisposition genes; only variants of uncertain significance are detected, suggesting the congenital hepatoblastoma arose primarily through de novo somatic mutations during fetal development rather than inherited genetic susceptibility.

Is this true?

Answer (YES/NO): NO